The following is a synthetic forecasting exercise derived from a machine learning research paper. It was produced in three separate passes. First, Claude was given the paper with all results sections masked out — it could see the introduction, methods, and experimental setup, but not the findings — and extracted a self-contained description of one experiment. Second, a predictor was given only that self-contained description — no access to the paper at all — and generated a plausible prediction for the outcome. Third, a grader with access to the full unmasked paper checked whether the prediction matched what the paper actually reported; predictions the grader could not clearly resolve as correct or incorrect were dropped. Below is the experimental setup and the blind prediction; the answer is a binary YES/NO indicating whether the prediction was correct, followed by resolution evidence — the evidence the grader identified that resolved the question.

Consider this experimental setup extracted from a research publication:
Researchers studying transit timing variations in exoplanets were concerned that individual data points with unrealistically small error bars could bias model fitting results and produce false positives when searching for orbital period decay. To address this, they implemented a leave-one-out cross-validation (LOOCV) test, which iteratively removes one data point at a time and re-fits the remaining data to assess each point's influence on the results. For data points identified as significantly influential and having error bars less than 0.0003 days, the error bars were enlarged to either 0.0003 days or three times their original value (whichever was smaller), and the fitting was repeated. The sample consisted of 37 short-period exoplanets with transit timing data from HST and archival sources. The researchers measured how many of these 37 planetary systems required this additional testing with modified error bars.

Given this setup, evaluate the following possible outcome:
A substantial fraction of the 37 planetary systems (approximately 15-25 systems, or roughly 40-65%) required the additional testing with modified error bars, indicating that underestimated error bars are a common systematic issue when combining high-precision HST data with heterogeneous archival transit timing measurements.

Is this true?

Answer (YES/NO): NO